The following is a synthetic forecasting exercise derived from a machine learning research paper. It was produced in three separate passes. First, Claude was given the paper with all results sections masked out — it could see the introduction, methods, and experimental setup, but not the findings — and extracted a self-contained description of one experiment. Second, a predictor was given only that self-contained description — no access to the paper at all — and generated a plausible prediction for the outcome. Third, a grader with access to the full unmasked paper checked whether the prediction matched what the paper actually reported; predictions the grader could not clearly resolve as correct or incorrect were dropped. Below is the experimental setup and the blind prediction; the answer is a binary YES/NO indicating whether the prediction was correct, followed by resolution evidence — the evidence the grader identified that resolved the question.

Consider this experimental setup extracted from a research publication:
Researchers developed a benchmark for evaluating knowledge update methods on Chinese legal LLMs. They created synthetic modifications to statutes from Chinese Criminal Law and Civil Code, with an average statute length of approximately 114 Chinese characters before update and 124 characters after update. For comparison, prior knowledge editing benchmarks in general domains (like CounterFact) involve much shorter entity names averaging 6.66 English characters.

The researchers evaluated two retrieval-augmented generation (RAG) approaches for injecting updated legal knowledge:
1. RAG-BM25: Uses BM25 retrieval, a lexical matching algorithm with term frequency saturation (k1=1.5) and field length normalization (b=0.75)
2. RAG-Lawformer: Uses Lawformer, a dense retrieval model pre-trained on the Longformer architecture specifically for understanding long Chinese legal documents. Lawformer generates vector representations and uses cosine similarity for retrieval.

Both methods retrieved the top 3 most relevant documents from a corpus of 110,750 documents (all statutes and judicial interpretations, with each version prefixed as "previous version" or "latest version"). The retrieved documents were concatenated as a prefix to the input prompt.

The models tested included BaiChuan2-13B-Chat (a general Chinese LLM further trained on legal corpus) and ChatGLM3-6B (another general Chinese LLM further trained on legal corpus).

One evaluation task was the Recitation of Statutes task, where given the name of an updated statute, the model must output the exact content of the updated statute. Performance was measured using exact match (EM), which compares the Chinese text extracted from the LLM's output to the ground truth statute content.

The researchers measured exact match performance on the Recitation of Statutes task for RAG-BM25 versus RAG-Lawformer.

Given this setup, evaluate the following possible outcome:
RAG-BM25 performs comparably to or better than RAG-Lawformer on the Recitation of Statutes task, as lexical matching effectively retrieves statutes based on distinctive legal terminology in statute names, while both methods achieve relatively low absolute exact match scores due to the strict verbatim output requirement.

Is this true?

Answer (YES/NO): YES